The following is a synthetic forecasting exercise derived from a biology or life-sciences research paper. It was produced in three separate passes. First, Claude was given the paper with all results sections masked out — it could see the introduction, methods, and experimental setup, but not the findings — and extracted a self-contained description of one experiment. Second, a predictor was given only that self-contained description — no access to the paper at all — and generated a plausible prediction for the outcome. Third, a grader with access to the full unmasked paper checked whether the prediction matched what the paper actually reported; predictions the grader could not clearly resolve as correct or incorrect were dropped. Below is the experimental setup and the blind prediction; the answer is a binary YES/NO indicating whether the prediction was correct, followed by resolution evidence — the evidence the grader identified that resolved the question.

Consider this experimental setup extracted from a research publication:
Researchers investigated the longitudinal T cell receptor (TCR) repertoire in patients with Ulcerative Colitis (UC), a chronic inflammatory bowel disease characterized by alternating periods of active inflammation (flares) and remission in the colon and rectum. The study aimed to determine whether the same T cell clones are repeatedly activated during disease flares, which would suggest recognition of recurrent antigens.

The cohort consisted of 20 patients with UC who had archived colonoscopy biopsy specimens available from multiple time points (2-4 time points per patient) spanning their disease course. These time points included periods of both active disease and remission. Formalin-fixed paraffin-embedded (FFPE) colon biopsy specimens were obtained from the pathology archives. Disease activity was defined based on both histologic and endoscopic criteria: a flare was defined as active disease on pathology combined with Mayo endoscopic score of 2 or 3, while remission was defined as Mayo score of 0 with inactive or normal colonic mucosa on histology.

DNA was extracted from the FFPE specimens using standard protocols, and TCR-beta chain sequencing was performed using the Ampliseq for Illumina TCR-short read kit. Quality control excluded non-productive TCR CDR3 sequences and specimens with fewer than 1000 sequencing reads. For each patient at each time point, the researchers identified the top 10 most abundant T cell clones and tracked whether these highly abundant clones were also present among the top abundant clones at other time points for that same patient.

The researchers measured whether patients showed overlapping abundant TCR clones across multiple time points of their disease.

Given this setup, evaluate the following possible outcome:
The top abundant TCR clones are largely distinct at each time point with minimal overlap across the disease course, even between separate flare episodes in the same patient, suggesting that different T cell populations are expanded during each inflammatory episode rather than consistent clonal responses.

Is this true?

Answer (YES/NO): YES